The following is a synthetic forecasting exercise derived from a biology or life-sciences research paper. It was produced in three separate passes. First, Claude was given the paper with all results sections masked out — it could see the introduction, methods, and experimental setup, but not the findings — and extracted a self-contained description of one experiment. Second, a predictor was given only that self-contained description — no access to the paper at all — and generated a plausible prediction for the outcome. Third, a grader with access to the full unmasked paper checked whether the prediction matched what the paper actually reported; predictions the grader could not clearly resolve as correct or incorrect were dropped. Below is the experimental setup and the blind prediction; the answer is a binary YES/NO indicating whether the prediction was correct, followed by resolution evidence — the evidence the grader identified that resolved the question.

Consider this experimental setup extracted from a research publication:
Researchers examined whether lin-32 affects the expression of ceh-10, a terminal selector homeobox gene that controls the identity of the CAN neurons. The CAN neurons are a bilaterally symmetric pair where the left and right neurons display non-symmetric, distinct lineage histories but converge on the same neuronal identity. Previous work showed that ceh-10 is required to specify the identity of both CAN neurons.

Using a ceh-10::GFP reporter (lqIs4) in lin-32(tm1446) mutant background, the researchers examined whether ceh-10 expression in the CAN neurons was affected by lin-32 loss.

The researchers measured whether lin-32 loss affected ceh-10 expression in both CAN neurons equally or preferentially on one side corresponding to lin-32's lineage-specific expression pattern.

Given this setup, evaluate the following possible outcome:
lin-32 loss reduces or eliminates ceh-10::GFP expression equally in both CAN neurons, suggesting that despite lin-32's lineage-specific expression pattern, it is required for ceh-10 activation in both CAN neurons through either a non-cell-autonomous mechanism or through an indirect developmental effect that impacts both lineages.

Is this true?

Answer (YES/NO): NO